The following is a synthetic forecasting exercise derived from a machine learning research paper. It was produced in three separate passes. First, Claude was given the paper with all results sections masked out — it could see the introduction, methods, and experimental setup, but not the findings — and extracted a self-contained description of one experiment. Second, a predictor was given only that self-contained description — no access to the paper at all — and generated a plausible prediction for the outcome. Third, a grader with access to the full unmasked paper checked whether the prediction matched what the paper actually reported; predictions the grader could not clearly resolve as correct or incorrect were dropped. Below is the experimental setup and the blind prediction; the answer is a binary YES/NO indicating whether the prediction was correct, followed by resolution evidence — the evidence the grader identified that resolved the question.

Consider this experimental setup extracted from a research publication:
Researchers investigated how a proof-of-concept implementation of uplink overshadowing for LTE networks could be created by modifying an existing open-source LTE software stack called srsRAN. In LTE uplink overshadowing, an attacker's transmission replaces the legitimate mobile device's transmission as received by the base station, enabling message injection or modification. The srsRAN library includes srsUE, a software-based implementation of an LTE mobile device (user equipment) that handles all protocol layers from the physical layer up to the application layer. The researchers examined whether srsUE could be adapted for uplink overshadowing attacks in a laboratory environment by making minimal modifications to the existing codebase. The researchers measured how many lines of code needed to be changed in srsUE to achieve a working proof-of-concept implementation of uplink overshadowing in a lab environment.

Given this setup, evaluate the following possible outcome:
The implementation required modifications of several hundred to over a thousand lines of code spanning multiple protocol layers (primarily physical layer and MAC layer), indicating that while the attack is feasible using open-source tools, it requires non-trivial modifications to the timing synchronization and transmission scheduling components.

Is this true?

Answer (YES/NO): NO